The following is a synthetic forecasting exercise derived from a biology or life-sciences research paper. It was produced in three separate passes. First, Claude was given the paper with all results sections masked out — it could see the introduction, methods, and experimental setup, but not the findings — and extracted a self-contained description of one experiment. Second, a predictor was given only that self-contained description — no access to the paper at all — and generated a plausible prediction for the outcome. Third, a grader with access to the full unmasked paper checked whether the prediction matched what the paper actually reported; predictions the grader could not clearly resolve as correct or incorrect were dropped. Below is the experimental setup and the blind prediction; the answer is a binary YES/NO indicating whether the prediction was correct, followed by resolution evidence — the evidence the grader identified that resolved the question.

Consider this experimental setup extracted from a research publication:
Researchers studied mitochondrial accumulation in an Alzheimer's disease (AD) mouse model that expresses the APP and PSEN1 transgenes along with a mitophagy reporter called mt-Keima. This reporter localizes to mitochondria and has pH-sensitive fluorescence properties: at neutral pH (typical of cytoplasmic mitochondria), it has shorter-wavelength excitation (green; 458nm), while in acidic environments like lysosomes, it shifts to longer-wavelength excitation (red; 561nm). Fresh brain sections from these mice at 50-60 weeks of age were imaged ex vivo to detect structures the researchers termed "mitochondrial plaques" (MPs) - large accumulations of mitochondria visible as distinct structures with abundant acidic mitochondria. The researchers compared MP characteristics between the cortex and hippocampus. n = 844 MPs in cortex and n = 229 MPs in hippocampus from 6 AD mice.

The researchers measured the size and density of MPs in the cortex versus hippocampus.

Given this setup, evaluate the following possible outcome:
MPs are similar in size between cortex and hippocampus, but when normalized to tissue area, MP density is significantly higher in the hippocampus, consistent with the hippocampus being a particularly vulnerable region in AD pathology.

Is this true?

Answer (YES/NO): NO